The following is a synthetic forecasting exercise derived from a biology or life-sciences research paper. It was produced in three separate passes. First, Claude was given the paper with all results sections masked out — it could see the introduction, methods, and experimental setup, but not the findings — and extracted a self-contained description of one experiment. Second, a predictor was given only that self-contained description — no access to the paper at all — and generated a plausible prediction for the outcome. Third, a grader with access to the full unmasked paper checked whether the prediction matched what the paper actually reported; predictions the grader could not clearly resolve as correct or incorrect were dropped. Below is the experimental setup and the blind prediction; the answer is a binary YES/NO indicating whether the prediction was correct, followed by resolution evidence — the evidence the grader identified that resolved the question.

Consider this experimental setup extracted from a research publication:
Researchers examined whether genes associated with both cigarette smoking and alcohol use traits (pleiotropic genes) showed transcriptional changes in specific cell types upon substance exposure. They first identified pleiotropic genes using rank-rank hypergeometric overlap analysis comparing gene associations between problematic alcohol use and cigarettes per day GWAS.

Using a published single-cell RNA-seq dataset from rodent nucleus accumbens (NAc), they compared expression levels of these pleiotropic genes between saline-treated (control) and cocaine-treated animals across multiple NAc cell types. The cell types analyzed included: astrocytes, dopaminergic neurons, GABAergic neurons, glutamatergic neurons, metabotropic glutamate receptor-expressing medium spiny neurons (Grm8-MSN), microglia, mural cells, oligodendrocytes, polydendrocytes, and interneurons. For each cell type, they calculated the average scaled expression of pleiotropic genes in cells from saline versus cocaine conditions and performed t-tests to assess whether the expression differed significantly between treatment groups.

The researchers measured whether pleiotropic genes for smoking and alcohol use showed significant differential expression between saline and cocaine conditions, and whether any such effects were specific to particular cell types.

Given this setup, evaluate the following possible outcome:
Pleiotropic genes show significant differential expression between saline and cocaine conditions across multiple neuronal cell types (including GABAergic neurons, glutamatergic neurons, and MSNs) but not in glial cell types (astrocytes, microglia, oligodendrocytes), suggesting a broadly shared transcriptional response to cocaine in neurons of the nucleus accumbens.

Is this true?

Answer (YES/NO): NO